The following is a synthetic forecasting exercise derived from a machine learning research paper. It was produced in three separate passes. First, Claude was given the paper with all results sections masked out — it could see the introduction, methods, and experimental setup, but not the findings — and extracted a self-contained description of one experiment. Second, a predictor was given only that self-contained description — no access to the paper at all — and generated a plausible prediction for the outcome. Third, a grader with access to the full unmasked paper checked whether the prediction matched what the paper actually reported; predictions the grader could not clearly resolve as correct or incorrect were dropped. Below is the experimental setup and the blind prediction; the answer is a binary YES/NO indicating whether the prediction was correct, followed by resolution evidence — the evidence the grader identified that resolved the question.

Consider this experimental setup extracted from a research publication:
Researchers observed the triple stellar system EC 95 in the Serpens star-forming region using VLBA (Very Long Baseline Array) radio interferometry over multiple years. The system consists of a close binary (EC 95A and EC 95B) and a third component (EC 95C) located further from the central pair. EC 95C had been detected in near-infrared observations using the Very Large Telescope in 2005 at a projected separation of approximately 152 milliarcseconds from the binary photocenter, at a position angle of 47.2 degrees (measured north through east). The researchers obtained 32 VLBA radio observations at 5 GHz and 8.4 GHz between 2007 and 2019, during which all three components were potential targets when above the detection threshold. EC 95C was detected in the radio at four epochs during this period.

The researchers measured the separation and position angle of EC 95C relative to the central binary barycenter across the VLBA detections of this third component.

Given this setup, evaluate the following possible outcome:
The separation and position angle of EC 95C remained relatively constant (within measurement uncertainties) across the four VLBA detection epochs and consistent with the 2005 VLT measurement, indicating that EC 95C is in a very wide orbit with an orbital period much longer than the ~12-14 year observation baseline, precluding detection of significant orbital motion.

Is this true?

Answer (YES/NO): NO